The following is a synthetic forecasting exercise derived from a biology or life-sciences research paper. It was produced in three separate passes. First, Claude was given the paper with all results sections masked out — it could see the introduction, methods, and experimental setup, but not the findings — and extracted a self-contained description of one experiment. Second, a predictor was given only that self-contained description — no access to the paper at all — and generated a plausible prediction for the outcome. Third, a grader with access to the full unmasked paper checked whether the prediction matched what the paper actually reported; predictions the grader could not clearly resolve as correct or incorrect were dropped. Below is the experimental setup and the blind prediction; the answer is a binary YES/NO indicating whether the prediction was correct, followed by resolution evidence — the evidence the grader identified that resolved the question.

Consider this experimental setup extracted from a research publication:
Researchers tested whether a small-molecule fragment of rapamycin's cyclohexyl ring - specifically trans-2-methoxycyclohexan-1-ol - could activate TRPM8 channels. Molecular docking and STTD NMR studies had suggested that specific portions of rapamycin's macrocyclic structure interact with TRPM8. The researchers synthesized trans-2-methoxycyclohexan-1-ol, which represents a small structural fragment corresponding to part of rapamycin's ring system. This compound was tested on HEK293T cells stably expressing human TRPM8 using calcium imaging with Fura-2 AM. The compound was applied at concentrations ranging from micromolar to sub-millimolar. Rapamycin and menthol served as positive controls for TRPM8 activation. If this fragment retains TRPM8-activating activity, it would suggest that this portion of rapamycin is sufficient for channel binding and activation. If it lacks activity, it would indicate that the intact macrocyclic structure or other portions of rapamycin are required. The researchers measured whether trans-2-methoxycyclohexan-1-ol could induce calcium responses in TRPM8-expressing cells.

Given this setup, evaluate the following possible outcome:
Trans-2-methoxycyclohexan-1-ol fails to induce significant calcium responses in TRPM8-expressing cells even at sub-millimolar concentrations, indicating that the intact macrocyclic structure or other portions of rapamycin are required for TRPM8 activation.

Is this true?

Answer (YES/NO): YES